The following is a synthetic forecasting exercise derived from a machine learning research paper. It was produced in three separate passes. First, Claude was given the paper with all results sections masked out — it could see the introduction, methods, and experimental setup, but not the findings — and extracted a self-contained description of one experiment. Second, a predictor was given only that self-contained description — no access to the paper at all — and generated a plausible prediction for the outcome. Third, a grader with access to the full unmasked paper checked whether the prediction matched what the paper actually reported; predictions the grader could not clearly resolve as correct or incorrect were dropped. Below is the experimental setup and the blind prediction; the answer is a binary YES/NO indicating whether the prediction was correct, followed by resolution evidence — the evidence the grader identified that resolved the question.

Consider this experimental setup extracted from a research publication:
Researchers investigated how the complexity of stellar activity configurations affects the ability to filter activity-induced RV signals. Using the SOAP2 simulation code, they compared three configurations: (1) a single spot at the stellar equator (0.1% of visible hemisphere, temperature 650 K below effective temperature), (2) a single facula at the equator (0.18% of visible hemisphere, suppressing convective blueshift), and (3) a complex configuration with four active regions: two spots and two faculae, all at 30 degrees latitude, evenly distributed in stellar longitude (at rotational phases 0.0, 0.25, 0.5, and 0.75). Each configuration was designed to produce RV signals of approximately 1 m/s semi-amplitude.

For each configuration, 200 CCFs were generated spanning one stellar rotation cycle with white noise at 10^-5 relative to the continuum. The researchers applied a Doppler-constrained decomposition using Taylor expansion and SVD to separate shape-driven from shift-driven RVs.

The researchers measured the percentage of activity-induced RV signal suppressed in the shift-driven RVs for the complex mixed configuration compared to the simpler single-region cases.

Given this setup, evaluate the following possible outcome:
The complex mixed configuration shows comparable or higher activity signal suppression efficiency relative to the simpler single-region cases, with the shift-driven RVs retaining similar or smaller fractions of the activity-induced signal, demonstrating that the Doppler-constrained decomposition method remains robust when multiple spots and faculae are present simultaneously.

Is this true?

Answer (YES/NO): NO